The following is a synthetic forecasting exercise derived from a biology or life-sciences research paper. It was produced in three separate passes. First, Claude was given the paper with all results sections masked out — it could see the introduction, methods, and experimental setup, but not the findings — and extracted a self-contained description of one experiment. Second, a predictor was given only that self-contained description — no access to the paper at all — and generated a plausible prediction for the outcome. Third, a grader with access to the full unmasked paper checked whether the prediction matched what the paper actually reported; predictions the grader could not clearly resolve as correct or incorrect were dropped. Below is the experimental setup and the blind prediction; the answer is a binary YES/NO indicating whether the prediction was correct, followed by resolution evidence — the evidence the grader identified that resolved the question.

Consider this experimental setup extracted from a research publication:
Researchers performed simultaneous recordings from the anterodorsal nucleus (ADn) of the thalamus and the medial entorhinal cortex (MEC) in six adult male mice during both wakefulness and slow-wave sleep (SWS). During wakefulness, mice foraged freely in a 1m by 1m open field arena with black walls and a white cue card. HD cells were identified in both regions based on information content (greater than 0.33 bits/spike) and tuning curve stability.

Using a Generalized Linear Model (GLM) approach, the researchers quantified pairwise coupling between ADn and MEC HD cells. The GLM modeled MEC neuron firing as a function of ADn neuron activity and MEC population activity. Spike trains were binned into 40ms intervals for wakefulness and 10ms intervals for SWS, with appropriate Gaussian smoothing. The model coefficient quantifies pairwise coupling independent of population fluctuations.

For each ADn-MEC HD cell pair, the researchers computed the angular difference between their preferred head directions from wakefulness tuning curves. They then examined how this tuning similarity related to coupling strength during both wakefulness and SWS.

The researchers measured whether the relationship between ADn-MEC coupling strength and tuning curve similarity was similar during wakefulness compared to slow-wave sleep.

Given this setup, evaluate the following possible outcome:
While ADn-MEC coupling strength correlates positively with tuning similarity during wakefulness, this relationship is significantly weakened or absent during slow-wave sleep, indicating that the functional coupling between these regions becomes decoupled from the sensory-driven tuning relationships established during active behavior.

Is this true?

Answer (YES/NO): NO